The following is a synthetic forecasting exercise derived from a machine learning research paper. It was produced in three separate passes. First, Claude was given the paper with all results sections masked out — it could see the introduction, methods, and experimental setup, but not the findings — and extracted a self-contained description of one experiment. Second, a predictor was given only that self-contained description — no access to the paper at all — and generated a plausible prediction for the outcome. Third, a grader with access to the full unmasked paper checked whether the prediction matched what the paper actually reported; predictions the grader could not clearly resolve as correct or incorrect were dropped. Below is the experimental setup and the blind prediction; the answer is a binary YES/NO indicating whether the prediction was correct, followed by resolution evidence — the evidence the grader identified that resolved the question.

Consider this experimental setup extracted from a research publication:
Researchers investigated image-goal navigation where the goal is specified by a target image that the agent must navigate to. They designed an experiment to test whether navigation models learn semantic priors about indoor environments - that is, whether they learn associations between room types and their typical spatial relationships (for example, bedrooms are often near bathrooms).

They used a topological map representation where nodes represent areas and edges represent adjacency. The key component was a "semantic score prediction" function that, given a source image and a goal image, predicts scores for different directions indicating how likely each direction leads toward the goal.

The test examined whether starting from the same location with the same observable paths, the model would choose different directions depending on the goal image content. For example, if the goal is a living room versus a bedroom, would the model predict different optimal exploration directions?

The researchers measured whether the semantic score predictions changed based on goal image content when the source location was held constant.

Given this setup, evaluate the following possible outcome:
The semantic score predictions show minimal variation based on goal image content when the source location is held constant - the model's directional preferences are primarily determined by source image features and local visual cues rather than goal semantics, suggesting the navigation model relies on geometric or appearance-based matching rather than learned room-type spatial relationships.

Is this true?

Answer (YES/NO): NO